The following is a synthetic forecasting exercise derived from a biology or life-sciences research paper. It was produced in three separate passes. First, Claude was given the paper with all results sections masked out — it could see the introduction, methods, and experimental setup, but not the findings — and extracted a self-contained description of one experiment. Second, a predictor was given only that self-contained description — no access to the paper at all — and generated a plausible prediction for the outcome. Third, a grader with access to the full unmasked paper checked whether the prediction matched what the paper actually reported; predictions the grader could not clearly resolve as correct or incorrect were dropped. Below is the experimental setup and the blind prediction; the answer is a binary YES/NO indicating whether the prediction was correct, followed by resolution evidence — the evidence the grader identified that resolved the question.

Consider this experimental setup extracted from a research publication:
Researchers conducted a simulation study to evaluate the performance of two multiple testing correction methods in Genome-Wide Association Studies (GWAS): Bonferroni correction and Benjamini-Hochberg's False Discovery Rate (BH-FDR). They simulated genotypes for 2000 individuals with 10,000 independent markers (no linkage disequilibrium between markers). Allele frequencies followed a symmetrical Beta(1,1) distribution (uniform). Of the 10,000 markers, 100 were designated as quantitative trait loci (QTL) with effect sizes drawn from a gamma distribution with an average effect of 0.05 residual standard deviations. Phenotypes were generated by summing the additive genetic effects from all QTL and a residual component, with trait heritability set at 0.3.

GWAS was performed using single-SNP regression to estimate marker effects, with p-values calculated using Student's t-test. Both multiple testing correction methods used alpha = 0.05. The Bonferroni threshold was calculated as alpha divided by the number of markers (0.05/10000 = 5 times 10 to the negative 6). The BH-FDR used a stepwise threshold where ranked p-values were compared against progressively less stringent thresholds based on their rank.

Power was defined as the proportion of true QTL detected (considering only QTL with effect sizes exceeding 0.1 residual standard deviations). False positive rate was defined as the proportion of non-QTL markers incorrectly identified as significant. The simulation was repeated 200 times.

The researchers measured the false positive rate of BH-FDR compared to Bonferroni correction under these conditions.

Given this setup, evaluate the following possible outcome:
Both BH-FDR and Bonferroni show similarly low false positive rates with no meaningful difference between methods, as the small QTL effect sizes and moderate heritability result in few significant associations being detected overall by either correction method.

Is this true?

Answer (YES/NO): NO